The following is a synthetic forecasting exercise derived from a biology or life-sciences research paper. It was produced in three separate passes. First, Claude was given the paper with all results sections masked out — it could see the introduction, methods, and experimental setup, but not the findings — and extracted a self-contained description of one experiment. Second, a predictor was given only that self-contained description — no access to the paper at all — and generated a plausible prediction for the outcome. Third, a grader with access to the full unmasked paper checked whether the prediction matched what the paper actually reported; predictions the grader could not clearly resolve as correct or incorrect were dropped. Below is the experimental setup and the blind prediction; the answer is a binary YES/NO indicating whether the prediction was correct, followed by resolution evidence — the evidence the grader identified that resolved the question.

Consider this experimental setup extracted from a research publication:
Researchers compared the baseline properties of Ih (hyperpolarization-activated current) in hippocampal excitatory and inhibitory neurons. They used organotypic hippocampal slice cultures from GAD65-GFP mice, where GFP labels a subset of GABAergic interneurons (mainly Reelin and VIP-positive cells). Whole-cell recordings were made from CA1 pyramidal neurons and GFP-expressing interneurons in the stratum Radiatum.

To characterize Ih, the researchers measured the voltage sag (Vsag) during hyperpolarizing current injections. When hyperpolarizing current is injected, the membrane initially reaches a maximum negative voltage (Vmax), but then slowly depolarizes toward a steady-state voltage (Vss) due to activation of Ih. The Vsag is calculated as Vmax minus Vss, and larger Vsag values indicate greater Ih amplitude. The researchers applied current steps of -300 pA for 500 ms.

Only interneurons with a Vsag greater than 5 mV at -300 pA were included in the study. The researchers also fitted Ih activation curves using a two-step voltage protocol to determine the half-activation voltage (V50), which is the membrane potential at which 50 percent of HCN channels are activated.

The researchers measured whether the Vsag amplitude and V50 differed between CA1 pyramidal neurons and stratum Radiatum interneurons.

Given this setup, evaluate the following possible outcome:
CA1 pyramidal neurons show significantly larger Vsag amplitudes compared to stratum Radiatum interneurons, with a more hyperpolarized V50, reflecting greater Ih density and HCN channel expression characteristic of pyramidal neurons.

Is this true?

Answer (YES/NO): NO